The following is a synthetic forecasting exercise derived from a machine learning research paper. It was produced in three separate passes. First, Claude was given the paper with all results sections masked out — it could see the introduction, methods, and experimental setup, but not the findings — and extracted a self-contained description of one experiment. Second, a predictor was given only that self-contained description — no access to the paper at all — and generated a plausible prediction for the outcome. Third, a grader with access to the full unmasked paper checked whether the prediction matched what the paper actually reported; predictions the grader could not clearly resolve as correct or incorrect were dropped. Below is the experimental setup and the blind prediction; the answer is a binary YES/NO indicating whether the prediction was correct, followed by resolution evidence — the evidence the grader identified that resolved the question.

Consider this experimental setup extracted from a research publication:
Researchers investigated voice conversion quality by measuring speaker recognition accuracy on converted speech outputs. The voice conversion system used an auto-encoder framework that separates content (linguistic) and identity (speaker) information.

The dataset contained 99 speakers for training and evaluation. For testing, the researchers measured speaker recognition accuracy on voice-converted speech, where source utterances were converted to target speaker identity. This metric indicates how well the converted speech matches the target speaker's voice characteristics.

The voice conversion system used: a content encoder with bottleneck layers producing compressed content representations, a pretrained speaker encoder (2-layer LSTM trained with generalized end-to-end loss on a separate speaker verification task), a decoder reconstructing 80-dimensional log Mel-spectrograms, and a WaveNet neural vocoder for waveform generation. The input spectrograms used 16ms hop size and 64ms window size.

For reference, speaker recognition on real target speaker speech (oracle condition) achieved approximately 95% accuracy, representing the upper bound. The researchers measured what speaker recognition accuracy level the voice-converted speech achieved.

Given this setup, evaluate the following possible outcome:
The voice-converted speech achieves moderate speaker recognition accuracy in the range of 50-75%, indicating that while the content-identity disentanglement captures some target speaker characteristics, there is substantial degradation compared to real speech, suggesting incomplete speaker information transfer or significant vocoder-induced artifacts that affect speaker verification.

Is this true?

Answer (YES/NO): YES